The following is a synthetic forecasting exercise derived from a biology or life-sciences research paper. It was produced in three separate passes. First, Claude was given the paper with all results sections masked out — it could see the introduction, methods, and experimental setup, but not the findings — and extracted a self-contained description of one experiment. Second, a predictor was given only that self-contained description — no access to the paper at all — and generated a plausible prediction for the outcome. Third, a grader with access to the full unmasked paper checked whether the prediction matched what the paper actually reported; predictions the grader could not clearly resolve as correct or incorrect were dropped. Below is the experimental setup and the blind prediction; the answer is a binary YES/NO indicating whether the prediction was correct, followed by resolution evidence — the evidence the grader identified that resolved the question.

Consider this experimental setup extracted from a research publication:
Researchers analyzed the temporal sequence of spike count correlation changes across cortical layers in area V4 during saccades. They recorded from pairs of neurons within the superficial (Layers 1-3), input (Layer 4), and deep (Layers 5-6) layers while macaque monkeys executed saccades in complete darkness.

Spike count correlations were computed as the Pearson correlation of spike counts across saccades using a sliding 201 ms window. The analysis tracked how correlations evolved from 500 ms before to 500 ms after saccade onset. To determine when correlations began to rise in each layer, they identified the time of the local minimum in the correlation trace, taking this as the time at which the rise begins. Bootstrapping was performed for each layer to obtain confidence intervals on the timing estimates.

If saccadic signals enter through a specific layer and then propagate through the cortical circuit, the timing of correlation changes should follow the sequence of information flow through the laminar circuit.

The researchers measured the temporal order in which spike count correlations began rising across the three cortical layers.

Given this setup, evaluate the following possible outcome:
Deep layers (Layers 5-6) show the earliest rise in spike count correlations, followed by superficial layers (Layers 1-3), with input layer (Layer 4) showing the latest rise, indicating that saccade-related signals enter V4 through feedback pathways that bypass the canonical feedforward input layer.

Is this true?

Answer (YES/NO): NO